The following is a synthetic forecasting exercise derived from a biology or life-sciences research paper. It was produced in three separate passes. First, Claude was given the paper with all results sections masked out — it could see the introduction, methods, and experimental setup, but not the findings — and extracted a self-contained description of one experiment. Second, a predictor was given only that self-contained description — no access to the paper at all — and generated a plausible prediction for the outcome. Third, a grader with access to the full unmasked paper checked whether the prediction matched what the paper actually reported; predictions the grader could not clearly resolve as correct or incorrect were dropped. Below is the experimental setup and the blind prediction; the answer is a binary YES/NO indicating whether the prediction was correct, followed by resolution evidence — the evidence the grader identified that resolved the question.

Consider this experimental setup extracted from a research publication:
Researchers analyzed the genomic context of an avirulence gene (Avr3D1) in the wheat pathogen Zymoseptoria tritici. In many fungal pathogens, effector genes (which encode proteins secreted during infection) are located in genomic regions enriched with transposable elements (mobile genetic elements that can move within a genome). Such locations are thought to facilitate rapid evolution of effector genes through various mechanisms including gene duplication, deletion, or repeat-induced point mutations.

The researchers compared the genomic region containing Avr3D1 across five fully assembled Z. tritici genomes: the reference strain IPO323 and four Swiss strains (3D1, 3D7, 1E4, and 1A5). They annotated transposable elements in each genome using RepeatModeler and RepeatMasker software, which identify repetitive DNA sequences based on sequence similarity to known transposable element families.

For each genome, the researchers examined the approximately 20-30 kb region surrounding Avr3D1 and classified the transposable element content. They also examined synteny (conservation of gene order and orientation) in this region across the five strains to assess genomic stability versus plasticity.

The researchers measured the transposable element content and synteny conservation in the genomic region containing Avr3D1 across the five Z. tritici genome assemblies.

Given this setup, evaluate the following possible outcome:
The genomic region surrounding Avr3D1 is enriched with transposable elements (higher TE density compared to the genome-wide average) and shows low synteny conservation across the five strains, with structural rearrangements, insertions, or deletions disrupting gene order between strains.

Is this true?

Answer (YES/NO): NO